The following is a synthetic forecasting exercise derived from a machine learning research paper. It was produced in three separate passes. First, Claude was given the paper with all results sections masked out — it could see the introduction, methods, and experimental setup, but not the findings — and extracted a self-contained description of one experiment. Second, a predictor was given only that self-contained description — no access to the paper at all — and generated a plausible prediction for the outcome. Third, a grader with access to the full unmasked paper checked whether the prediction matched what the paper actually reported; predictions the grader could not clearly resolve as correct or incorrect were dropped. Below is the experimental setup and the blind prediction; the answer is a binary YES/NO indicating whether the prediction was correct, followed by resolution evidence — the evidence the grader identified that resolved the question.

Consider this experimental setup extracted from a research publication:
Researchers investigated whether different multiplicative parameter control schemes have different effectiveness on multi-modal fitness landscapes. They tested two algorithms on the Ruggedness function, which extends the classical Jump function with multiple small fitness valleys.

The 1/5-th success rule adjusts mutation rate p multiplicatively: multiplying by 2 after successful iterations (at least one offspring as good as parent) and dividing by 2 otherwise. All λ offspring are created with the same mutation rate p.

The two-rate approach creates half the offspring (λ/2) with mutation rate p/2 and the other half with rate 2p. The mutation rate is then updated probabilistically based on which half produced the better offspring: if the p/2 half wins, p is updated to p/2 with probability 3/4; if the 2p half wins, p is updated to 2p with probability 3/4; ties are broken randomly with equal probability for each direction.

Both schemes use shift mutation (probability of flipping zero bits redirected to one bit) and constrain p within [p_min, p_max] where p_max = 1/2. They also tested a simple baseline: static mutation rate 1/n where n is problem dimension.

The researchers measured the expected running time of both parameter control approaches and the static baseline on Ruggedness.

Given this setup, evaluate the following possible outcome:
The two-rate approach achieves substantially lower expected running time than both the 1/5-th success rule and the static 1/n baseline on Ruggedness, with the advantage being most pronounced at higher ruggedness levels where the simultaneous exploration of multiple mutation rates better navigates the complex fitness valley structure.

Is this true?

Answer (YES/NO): NO